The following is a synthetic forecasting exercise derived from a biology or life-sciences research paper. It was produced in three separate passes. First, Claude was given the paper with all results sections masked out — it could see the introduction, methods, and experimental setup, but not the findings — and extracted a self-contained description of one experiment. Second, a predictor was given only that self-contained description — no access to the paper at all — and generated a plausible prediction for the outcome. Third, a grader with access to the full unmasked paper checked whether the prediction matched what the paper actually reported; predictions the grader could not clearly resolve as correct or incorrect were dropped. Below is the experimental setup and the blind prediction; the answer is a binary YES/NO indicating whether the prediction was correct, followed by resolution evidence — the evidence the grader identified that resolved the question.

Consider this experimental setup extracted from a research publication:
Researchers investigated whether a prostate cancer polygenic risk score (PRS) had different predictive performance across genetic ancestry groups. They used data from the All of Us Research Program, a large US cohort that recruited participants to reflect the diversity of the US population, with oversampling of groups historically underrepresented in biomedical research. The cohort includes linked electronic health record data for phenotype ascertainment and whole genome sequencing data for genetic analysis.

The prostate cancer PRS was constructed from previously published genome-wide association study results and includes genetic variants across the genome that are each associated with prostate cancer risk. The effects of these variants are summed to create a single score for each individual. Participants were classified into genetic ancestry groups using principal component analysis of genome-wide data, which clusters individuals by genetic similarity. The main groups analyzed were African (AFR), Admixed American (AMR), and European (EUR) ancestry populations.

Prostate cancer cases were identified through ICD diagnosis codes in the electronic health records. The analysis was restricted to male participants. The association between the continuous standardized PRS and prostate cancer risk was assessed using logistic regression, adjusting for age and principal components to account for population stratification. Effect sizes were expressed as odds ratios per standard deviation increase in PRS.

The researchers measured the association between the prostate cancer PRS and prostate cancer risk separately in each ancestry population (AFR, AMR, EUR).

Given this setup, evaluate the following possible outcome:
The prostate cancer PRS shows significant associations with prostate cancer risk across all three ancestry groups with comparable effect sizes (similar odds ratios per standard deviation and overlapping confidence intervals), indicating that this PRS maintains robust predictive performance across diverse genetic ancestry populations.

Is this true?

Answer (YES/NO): YES